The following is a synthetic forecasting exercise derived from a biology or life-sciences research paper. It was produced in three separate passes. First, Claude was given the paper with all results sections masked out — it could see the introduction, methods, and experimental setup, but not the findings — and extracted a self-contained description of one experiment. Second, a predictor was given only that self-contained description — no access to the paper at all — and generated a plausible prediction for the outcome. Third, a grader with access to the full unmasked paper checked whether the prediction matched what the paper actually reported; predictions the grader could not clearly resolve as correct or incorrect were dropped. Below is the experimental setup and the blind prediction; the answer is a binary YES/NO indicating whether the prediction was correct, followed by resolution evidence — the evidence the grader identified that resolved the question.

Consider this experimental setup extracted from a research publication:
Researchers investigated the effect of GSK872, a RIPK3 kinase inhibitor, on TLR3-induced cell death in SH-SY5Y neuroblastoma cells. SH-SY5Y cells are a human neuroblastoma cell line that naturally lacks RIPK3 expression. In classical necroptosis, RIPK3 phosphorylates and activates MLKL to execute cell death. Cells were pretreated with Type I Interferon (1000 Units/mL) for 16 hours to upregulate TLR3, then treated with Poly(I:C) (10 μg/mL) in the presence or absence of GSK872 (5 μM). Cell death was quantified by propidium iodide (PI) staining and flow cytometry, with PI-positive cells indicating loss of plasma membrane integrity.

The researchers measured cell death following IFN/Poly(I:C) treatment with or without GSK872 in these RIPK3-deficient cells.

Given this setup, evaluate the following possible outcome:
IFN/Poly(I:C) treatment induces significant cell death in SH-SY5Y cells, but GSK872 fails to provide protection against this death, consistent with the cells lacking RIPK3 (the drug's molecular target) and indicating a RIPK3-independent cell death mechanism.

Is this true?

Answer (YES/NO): YES